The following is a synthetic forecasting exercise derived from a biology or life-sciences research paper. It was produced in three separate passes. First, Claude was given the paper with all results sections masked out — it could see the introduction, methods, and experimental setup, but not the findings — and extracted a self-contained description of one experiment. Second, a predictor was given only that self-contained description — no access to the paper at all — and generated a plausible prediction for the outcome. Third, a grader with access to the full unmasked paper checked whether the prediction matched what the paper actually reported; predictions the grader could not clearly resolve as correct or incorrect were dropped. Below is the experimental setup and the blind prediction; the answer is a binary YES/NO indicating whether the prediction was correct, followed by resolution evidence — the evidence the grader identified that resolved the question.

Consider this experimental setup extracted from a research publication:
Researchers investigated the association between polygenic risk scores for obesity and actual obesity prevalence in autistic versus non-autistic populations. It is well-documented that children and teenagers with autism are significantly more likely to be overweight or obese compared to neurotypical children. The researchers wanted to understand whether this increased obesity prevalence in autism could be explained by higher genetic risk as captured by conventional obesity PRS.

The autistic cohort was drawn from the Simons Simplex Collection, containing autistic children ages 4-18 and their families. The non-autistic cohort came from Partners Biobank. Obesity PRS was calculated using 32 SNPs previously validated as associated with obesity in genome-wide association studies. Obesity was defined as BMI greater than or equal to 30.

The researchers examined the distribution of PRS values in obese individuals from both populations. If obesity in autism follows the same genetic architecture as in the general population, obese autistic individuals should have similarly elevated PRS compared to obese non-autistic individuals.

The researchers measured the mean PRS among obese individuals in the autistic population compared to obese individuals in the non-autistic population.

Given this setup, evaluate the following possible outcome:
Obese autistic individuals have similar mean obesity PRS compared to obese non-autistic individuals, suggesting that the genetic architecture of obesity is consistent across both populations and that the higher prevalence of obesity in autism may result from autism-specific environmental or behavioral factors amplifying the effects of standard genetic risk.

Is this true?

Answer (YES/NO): NO